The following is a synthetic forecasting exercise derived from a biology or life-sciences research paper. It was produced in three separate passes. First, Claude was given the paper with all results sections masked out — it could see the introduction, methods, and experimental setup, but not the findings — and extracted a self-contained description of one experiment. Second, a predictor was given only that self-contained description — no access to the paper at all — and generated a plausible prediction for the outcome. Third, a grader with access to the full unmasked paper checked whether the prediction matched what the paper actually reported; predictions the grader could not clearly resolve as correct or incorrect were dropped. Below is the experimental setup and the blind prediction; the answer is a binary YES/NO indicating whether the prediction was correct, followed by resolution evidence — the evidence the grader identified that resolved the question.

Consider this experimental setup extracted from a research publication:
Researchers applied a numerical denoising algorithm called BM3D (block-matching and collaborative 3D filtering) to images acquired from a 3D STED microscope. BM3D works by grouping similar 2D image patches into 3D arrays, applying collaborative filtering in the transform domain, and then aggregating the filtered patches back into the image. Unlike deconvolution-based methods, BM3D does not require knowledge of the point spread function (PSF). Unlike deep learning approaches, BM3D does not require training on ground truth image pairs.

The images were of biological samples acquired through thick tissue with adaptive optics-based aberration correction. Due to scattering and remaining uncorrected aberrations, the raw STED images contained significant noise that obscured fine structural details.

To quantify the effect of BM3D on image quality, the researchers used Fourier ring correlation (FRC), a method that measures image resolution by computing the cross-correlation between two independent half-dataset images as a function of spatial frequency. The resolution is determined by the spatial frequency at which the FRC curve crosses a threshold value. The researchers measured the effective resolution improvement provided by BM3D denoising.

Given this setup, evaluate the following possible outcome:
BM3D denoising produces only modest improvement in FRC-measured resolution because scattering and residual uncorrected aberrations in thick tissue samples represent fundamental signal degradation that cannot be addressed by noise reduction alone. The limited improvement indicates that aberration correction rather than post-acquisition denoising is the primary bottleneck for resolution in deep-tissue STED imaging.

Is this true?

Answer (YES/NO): NO